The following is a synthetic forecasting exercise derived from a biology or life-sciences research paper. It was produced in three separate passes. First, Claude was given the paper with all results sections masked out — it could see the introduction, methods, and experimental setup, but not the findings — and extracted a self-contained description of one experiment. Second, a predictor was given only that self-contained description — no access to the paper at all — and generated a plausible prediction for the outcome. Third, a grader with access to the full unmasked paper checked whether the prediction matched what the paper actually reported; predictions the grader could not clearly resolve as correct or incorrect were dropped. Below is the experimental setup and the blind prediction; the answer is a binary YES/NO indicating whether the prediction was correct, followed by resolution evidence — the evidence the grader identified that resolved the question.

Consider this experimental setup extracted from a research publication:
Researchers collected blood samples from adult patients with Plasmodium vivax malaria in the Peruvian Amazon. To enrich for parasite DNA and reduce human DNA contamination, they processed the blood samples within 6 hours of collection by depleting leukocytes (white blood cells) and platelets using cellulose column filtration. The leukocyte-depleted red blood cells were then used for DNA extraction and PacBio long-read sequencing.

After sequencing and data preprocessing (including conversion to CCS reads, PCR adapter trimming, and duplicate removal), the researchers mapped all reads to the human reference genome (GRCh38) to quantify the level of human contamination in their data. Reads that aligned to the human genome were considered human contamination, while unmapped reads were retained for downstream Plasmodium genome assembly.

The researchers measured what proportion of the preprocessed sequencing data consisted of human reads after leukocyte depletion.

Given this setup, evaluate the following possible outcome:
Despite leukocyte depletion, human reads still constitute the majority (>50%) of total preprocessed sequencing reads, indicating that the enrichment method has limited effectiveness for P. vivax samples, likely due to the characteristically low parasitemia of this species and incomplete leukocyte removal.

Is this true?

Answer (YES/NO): NO